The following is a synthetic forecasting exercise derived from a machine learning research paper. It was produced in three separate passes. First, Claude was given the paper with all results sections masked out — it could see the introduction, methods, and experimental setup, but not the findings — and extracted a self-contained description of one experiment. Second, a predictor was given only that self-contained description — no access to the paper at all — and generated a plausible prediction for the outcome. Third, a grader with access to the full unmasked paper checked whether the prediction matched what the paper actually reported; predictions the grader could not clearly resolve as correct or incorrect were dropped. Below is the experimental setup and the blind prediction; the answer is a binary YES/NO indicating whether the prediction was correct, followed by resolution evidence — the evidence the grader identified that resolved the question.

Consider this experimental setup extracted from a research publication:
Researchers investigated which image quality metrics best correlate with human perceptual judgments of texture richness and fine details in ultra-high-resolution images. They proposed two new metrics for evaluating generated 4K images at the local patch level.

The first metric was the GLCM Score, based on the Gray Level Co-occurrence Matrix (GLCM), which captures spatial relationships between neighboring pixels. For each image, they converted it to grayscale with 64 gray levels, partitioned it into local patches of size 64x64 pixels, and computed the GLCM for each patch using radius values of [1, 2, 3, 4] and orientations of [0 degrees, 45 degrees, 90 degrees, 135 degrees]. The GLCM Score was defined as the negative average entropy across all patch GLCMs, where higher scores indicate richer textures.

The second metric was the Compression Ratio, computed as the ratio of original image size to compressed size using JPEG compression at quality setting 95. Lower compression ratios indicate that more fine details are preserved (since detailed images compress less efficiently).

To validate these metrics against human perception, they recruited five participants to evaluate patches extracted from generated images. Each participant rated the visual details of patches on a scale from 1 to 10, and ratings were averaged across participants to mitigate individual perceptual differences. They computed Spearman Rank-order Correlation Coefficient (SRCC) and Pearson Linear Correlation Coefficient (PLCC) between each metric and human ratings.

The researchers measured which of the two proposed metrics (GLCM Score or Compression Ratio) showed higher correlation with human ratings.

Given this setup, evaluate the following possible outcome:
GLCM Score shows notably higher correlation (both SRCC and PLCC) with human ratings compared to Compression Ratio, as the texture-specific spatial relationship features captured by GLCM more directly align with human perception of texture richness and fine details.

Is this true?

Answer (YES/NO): YES